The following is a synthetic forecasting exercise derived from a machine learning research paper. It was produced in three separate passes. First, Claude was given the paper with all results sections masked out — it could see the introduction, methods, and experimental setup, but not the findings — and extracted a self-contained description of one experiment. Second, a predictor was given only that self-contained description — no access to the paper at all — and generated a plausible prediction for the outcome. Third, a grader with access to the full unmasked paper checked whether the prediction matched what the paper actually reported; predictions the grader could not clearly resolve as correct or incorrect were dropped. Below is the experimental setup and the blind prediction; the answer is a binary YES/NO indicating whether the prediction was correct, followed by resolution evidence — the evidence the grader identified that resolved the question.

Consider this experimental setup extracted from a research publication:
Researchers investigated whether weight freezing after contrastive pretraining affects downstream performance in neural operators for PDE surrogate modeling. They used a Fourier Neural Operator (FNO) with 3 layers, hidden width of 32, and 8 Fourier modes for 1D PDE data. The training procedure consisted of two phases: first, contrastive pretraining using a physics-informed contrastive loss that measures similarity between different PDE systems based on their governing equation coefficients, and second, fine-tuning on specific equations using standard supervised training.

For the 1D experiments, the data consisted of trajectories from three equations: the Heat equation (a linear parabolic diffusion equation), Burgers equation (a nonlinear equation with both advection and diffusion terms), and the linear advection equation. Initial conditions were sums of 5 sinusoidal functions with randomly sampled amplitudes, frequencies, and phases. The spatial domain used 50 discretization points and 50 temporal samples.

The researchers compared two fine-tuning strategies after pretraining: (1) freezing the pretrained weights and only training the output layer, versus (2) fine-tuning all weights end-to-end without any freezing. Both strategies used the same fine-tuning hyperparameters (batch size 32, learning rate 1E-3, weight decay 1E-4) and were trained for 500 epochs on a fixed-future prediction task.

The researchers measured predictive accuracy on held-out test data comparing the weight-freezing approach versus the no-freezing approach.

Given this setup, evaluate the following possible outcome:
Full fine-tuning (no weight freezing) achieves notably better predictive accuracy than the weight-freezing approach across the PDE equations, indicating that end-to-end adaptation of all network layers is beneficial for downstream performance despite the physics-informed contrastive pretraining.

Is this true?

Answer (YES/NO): YES